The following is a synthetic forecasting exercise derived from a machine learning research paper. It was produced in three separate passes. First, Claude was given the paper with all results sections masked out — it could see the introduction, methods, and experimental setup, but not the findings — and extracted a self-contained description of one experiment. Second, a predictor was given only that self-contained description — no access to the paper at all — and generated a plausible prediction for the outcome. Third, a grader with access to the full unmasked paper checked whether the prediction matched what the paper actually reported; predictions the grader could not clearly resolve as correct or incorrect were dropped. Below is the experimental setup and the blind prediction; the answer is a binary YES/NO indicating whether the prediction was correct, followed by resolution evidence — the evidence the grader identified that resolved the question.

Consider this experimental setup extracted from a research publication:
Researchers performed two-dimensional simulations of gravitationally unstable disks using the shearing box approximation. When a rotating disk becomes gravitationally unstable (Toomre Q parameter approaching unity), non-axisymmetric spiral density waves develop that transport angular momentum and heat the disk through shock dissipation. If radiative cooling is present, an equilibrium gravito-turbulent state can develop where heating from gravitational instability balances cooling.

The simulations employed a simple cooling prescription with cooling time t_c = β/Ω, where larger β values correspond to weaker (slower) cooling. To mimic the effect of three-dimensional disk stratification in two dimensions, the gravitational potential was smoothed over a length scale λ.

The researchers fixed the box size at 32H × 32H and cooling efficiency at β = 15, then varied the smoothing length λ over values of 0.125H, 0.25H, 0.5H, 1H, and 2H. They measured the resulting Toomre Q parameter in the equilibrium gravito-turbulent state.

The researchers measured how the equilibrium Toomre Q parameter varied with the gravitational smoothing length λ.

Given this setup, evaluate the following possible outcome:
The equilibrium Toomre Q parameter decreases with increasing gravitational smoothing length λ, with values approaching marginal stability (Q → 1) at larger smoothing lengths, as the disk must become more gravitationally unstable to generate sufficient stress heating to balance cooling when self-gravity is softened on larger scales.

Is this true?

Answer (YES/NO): YES